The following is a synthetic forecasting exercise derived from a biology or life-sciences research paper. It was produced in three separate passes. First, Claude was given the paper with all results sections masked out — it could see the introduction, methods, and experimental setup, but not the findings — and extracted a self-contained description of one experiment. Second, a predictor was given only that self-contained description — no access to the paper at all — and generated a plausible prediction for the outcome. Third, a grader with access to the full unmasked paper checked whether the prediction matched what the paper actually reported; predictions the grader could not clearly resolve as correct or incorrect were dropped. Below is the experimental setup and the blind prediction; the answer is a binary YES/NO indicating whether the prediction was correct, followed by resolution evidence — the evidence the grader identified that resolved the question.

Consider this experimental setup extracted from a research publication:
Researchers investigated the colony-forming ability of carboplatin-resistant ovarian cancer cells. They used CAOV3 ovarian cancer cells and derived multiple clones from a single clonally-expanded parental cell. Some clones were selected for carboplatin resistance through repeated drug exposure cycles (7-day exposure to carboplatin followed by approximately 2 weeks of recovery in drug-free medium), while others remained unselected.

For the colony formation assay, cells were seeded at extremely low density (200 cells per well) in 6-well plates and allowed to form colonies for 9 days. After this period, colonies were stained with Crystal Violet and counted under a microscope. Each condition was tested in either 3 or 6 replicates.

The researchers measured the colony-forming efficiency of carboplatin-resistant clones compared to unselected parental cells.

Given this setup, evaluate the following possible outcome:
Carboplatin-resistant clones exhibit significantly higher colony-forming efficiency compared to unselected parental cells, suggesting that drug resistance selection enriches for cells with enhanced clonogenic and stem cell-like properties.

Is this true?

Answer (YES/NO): NO